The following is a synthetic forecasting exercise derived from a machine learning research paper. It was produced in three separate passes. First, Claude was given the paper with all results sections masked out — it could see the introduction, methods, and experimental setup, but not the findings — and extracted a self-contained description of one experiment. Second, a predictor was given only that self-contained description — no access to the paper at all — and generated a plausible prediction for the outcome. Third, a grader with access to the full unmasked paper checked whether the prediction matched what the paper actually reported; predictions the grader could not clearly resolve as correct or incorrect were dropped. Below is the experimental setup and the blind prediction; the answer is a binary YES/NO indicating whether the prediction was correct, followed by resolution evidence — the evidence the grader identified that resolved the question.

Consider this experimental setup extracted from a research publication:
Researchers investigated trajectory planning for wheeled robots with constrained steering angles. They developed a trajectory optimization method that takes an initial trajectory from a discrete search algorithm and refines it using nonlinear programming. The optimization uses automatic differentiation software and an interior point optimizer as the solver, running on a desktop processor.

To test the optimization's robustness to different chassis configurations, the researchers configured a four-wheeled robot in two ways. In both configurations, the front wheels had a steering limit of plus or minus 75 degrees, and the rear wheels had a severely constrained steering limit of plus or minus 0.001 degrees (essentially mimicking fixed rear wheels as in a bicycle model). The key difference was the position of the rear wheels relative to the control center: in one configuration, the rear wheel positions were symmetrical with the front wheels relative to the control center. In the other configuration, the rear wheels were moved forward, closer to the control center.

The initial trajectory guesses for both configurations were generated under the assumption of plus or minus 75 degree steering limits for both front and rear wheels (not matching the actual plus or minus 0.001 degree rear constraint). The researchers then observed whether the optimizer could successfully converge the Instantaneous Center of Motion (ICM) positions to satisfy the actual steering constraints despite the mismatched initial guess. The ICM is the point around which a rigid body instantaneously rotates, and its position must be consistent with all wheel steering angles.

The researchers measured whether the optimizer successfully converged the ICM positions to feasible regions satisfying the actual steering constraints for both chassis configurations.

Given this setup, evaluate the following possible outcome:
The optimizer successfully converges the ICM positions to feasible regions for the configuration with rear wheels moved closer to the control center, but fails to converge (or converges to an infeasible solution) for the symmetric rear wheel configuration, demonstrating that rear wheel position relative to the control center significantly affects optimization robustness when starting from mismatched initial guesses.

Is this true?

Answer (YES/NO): NO